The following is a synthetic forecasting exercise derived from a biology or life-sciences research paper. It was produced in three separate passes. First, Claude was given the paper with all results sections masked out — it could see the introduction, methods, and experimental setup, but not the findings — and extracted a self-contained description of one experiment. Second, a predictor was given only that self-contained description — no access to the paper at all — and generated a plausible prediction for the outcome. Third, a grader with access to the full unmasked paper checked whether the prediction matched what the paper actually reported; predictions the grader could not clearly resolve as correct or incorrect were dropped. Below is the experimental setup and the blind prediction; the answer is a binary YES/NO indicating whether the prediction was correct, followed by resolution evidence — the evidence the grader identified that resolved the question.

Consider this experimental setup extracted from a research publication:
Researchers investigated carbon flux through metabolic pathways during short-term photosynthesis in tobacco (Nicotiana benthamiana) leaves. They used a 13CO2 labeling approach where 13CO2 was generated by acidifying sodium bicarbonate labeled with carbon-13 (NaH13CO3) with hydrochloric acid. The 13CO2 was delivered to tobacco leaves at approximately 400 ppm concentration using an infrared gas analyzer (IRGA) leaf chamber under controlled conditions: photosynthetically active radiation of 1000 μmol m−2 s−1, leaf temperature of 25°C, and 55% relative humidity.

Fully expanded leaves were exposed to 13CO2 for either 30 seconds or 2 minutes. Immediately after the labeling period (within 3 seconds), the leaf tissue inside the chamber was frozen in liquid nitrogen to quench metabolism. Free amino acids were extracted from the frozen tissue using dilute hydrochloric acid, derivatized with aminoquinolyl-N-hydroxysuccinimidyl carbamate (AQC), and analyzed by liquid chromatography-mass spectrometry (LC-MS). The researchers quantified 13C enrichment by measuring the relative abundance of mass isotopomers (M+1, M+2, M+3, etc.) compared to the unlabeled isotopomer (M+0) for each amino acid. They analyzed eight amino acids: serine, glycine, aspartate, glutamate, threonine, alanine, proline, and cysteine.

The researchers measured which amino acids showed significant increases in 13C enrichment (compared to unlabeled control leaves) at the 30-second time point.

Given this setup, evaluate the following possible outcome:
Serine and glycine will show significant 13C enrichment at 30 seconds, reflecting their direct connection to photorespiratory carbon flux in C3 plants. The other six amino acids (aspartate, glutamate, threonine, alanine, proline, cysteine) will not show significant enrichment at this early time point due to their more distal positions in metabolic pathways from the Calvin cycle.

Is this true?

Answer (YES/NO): NO